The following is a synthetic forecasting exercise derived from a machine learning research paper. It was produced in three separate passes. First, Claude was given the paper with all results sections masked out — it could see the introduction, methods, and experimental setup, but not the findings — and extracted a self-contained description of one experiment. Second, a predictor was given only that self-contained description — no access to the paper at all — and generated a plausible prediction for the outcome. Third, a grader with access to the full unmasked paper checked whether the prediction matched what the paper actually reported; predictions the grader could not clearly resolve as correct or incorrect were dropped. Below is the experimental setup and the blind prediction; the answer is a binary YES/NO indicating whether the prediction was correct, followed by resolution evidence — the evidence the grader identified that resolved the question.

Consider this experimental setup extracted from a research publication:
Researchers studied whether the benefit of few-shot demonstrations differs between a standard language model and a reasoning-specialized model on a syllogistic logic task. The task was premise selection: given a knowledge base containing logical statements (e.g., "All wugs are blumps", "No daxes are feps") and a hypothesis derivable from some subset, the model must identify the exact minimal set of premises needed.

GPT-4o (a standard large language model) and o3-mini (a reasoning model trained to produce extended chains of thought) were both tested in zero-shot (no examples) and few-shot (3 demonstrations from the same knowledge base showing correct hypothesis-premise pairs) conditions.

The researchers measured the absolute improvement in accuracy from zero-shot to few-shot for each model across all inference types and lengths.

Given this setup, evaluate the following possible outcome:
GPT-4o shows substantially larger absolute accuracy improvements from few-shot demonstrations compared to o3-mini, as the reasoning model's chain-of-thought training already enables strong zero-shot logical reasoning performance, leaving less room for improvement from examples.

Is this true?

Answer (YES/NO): NO